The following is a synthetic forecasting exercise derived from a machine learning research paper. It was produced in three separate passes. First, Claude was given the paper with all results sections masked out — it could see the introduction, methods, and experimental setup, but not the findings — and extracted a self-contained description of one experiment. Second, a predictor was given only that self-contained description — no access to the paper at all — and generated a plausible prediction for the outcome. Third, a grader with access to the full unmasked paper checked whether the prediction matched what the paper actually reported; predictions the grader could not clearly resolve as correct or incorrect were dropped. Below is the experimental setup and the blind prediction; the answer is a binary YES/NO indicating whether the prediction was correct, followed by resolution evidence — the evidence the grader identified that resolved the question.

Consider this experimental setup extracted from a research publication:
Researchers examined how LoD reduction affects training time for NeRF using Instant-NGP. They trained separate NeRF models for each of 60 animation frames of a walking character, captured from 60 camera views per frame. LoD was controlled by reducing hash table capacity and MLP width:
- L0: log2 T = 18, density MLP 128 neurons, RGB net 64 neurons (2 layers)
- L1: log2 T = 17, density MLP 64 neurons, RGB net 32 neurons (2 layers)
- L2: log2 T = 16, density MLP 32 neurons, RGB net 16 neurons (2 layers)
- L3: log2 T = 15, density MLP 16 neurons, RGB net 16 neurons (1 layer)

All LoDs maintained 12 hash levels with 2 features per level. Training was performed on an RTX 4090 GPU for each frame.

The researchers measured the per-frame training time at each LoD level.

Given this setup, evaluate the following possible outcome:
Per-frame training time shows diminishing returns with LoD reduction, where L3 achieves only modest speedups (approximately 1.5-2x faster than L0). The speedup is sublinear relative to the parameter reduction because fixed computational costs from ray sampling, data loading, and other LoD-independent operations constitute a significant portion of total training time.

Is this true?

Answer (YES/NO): NO